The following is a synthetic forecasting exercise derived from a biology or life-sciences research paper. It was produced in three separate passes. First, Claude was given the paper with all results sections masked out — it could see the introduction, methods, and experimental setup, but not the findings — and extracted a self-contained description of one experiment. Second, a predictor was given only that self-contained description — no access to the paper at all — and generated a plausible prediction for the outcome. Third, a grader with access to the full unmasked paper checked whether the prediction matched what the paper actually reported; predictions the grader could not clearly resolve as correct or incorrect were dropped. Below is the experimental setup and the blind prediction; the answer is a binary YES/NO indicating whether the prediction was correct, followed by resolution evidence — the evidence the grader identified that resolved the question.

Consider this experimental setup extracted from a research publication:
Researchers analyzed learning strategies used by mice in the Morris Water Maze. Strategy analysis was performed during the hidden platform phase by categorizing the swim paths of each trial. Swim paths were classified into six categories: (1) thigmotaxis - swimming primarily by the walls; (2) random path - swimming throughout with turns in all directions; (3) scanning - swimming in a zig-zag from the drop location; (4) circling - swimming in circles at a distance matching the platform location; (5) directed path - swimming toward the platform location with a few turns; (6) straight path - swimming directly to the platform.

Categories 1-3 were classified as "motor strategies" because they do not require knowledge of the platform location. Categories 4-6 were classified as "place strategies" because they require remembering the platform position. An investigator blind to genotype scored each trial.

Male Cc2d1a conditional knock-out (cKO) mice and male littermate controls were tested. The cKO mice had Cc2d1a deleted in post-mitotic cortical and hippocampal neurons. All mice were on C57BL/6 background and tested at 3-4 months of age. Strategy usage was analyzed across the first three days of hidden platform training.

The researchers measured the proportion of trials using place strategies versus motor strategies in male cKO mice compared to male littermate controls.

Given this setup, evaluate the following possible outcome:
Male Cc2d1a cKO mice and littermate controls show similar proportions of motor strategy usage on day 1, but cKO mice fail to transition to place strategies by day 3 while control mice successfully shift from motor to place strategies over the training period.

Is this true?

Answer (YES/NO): NO